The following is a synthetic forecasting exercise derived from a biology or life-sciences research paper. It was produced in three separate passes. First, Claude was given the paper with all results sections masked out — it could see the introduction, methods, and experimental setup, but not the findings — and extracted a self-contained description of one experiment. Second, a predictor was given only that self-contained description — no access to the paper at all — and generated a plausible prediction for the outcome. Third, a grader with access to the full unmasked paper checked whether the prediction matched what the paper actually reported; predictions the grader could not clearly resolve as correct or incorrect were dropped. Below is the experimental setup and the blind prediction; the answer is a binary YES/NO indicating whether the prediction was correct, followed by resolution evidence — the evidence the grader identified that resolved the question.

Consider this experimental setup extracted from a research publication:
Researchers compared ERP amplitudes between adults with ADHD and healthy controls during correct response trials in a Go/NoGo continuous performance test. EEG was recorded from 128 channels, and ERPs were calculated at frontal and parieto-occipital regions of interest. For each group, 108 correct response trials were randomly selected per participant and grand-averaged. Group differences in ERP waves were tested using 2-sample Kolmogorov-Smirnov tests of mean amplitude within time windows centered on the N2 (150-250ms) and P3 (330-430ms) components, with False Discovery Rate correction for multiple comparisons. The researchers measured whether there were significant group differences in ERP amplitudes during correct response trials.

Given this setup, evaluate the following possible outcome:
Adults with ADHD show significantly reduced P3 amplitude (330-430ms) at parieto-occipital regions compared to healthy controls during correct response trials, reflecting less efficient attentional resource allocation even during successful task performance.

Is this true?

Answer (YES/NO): YES